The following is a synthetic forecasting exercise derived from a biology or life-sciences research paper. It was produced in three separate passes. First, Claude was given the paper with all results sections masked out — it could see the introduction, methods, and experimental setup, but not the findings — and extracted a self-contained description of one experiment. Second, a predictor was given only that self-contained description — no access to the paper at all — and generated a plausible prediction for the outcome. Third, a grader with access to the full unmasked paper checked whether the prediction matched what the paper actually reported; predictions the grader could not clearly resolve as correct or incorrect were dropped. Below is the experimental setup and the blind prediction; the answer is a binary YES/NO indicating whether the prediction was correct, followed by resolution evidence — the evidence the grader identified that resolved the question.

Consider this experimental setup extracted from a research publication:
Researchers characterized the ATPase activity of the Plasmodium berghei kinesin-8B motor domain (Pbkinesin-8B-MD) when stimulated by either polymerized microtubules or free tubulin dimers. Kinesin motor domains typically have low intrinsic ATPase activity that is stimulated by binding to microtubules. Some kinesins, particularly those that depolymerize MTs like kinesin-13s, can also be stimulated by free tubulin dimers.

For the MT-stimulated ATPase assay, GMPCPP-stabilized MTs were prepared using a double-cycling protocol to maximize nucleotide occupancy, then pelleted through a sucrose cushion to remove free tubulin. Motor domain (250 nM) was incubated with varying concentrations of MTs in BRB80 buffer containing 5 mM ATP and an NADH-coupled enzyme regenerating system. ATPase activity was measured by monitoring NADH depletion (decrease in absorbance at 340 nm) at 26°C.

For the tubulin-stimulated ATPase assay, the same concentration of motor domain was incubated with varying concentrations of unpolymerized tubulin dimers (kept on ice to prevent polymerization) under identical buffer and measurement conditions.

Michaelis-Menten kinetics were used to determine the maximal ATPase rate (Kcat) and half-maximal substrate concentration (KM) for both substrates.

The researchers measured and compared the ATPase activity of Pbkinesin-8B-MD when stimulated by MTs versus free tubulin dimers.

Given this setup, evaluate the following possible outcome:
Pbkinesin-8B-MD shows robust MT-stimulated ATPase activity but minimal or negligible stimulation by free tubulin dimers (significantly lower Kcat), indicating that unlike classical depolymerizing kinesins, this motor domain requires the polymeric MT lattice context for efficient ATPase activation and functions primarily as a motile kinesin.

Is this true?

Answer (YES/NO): NO